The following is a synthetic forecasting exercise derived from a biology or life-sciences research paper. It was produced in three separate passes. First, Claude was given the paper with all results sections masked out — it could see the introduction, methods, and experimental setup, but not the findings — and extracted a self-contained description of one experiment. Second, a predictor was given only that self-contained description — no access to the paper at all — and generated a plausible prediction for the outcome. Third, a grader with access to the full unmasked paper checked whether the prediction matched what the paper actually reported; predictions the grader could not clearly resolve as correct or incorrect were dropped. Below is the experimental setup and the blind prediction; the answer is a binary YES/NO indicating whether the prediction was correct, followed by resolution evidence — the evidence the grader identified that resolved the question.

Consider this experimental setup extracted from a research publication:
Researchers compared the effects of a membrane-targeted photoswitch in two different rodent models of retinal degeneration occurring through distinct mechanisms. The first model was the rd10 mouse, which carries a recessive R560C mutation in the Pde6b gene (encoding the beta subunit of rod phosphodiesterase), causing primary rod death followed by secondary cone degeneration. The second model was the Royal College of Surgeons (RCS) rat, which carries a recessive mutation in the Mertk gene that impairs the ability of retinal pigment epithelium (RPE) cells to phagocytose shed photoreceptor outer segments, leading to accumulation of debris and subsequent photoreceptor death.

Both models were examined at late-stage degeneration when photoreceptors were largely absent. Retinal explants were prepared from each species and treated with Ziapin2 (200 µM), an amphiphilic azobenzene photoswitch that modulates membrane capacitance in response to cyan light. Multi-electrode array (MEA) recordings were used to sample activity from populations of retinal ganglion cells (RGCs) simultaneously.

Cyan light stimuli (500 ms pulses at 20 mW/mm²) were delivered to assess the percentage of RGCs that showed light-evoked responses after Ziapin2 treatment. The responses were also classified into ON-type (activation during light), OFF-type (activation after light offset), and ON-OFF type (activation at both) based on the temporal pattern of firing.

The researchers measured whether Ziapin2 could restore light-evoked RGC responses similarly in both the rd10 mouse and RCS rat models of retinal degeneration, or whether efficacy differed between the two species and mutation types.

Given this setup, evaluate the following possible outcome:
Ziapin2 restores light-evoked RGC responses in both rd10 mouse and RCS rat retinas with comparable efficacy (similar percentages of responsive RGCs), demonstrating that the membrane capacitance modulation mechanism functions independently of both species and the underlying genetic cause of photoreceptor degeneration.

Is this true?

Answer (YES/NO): YES